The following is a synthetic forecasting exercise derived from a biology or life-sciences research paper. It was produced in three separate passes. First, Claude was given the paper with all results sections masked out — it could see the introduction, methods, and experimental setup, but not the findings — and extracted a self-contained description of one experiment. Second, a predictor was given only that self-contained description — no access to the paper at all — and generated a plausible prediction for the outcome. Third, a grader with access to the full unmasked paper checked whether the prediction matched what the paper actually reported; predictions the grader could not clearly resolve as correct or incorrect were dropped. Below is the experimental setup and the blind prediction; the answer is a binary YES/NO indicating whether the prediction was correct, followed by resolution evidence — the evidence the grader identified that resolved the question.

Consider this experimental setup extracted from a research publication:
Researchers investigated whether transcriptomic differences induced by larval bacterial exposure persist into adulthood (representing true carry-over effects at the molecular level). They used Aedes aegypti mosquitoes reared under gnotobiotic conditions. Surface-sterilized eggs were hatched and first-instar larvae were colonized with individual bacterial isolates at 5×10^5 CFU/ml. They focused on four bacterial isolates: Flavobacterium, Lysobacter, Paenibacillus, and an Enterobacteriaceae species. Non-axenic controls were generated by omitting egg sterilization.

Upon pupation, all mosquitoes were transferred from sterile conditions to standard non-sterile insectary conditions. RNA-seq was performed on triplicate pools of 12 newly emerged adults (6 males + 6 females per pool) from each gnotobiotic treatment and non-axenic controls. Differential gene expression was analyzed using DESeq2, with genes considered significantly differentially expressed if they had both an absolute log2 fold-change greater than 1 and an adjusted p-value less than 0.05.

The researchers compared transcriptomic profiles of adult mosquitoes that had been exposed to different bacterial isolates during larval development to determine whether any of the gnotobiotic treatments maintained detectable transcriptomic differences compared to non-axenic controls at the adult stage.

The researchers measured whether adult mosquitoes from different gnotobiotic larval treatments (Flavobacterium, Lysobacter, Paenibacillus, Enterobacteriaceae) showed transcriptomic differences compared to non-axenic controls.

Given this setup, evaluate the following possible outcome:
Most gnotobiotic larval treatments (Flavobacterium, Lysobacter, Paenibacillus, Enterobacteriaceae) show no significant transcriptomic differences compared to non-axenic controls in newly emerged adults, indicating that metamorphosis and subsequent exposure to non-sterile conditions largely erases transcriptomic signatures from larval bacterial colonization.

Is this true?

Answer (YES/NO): NO